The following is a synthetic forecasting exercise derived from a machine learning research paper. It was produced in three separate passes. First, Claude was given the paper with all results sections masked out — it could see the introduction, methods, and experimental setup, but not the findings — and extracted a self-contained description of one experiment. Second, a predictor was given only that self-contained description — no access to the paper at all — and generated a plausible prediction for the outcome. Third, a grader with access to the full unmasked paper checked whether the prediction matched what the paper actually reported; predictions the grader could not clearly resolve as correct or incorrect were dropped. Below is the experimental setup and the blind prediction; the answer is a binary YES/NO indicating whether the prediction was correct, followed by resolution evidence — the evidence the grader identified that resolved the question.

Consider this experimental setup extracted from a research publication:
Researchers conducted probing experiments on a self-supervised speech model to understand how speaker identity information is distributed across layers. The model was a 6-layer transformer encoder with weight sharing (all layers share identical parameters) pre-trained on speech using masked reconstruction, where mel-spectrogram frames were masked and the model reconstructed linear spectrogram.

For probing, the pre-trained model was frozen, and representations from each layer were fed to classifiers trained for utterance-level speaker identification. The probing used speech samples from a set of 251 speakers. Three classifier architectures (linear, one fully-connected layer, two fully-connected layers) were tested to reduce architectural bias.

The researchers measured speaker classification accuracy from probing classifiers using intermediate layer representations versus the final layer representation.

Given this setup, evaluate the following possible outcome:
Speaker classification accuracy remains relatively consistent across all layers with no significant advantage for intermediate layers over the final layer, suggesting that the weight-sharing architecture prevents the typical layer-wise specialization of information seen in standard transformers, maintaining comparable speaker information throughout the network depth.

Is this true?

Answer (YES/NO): NO